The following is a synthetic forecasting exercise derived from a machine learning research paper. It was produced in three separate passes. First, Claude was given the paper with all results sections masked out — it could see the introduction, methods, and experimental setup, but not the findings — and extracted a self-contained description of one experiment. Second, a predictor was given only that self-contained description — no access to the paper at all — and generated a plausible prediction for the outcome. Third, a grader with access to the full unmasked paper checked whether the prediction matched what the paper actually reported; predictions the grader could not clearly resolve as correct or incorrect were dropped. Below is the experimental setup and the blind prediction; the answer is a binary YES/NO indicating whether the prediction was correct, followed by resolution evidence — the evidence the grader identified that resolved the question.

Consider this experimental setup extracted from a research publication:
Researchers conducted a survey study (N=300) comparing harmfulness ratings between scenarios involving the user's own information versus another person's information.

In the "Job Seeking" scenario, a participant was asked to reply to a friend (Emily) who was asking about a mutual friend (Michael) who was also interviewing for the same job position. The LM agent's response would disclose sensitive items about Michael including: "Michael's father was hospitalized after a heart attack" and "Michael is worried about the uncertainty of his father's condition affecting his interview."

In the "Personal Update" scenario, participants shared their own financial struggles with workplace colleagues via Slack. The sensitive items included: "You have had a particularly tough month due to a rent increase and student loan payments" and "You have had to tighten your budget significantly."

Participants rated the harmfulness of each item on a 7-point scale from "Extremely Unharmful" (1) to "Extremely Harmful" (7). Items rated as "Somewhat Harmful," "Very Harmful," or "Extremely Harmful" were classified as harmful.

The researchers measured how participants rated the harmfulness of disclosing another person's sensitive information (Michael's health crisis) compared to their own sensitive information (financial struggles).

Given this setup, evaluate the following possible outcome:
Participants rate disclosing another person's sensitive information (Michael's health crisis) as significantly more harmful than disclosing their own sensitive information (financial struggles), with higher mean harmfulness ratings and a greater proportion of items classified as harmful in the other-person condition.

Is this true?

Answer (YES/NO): YES